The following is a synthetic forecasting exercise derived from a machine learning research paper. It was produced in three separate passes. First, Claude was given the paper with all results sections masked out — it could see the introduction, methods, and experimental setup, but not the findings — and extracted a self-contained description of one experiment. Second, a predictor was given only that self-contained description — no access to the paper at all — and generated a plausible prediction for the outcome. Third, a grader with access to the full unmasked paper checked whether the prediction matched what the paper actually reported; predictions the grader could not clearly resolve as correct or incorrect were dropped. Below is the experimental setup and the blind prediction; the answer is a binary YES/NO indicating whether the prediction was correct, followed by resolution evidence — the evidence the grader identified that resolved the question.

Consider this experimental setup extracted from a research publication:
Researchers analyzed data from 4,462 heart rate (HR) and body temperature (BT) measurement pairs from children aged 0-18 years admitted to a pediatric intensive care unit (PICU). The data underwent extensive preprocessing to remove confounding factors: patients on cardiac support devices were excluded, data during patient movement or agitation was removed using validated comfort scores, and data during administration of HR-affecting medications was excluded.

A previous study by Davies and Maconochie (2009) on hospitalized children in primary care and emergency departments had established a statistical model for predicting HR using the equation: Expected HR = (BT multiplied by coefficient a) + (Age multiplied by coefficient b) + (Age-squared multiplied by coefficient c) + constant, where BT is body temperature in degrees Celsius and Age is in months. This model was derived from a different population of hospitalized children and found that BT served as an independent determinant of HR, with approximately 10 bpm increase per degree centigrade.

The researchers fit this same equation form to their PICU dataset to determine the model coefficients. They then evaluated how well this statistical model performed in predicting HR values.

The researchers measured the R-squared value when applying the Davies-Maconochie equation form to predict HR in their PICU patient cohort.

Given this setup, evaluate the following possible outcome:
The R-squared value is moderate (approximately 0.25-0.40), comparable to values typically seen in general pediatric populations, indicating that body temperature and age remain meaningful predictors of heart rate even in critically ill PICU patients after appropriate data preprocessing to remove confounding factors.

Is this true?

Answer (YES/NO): NO